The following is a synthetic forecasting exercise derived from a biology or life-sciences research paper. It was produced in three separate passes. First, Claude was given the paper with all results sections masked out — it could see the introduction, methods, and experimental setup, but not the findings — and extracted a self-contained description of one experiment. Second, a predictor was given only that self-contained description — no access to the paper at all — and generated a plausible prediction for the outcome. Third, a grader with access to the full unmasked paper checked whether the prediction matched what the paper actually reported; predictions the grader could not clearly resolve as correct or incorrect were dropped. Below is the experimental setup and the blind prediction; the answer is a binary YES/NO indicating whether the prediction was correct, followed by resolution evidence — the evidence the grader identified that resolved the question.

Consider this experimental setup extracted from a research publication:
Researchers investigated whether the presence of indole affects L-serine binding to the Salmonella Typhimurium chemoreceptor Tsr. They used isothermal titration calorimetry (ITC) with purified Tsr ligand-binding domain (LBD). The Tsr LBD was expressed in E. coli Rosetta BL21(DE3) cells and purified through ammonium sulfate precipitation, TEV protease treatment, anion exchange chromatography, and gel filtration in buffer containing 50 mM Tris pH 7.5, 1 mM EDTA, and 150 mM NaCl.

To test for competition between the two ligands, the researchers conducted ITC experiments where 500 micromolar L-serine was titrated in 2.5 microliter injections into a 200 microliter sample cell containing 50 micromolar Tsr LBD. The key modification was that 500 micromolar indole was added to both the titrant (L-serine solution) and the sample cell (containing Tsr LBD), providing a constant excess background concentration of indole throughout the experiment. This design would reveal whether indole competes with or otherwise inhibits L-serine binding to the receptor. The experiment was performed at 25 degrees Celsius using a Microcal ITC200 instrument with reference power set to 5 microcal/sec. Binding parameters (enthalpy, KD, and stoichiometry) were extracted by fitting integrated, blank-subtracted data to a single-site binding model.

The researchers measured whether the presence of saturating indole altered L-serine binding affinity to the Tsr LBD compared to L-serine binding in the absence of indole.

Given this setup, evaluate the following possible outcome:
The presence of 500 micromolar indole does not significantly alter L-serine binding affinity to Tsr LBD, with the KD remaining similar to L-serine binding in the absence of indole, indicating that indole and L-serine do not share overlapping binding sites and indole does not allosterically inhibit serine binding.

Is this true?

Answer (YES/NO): YES